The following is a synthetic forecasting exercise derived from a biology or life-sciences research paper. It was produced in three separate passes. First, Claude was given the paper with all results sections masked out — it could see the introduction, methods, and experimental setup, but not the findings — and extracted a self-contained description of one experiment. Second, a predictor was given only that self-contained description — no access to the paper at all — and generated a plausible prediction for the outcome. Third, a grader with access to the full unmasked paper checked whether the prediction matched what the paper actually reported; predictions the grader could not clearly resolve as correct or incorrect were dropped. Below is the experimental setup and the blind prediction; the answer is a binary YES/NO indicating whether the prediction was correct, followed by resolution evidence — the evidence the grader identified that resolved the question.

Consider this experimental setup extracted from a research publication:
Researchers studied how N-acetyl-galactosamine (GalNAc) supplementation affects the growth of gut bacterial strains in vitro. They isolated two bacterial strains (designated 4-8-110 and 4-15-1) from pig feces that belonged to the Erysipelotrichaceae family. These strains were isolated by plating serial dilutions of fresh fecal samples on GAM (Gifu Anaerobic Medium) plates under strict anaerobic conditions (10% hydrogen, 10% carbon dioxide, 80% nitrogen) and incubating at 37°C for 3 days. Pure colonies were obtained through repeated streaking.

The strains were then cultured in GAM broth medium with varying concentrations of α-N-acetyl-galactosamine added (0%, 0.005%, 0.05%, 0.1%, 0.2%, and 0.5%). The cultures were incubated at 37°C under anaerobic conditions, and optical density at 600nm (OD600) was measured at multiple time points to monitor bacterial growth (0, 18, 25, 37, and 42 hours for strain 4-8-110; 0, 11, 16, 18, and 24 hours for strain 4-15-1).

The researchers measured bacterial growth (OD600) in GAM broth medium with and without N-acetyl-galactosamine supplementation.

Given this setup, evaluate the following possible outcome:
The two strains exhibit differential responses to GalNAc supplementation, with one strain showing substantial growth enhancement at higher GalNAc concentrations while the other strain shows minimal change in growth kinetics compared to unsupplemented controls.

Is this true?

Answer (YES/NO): NO